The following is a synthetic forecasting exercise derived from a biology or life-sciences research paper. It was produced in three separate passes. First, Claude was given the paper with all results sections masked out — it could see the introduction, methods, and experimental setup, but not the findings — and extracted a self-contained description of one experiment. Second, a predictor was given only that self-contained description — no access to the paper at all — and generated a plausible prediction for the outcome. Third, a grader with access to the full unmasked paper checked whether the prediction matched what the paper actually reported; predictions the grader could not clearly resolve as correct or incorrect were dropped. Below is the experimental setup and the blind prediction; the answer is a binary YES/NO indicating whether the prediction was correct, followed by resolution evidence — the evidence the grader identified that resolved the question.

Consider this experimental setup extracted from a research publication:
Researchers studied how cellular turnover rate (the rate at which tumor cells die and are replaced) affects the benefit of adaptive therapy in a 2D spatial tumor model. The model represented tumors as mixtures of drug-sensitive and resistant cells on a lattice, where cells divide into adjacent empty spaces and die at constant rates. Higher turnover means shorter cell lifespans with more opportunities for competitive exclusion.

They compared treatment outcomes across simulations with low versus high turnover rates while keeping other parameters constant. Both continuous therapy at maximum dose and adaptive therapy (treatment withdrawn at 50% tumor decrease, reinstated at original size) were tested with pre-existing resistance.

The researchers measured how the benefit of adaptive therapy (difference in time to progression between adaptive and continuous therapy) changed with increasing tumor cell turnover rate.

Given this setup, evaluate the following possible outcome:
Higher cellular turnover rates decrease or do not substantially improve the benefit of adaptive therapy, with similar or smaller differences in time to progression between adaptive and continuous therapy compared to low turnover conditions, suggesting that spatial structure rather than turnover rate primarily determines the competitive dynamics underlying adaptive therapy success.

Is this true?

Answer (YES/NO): NO